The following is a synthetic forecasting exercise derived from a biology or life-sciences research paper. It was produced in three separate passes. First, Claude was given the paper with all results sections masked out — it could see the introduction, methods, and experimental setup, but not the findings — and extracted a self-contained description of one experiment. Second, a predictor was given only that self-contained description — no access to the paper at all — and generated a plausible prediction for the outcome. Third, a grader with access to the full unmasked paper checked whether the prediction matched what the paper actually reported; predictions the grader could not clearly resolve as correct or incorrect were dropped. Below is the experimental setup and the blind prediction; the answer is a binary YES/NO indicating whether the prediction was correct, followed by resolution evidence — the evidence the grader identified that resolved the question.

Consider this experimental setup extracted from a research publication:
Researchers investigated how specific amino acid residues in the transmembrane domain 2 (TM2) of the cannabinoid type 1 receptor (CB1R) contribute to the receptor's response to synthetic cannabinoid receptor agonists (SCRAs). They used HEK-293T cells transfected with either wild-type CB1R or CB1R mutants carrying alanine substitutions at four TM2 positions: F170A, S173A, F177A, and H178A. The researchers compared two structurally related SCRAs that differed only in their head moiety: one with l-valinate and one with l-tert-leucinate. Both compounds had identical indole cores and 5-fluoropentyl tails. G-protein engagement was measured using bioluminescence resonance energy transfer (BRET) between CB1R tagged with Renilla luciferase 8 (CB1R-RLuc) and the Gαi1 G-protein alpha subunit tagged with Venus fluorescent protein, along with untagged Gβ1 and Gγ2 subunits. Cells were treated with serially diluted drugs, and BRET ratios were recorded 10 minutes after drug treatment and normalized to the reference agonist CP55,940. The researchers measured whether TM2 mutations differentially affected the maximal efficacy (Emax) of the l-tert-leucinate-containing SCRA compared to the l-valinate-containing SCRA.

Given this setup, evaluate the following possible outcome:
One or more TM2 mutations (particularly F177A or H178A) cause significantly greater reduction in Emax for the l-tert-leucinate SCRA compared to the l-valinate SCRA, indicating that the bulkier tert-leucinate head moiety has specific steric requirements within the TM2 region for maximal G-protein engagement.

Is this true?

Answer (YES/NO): NO